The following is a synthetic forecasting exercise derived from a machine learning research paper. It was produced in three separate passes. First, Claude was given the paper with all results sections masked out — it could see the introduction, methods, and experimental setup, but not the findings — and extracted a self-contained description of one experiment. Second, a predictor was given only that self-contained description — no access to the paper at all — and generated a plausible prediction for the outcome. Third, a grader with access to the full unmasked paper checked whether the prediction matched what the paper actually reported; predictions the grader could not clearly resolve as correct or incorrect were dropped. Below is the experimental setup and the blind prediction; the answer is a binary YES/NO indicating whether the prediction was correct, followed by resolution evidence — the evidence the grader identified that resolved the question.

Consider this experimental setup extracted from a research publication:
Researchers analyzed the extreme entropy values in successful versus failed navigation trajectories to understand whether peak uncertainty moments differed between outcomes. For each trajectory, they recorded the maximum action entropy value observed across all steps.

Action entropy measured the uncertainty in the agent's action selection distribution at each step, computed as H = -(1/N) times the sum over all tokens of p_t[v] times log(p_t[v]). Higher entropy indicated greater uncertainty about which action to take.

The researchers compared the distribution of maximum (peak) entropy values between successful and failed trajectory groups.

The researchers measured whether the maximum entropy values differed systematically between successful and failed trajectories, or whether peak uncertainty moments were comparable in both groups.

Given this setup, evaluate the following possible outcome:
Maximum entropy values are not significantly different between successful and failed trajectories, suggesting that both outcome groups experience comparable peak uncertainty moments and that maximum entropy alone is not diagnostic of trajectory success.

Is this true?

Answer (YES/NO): YES